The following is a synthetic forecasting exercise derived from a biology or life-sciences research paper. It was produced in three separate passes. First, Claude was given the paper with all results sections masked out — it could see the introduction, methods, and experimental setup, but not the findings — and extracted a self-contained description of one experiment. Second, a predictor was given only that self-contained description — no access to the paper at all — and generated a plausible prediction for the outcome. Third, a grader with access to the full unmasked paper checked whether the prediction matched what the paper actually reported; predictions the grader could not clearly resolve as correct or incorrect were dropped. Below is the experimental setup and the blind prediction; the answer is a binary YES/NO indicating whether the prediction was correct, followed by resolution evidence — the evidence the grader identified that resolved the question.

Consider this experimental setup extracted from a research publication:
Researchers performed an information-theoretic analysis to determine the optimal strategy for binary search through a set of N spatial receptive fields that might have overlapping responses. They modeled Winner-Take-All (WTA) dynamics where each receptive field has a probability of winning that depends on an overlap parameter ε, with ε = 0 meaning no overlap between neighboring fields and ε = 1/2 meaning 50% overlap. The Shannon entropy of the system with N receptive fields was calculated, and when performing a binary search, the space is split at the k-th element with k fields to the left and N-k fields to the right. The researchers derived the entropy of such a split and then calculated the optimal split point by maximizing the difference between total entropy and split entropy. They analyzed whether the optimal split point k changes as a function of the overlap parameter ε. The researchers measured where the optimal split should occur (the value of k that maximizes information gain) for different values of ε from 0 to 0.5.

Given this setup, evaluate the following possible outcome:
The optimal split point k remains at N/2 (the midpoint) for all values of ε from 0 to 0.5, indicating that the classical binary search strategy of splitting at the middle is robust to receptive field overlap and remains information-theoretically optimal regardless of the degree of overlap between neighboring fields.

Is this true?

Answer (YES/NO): YES